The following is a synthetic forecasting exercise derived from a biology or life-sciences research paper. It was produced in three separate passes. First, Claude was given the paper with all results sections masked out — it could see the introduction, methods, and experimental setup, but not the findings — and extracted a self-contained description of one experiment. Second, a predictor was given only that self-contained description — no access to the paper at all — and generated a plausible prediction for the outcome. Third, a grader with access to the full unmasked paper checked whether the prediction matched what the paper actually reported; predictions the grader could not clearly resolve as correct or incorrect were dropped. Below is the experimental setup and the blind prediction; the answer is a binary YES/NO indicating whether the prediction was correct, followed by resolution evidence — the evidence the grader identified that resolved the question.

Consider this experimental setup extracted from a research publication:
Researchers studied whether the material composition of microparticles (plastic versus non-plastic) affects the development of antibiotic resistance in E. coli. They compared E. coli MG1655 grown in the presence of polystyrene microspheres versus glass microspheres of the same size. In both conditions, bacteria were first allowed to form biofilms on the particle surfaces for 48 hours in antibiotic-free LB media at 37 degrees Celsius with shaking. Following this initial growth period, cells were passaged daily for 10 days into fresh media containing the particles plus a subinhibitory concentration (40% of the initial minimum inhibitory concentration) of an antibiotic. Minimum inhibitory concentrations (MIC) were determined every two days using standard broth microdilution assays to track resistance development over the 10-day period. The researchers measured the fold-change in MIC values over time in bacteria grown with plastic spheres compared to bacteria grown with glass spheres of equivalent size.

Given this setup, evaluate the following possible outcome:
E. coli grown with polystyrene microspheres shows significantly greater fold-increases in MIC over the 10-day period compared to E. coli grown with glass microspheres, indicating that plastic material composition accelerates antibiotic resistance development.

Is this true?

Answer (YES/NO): YES